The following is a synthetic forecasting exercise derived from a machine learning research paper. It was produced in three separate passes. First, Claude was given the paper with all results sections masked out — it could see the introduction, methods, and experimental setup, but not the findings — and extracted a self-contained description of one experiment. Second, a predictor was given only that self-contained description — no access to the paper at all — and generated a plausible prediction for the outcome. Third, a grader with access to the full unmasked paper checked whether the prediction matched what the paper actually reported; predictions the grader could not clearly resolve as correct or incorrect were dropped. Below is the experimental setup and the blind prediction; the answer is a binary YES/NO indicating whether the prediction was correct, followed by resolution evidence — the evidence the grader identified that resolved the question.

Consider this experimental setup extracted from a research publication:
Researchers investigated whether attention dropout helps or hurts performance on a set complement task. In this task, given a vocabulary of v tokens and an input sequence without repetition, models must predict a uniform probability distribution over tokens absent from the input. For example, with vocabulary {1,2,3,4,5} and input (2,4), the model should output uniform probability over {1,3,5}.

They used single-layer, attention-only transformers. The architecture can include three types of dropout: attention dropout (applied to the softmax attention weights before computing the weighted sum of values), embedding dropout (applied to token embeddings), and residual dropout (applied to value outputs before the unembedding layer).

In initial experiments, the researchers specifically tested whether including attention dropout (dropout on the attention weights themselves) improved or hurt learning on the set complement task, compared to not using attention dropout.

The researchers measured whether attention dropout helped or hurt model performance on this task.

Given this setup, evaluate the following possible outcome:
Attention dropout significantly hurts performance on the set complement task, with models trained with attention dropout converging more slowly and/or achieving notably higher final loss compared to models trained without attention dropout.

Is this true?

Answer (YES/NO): YES